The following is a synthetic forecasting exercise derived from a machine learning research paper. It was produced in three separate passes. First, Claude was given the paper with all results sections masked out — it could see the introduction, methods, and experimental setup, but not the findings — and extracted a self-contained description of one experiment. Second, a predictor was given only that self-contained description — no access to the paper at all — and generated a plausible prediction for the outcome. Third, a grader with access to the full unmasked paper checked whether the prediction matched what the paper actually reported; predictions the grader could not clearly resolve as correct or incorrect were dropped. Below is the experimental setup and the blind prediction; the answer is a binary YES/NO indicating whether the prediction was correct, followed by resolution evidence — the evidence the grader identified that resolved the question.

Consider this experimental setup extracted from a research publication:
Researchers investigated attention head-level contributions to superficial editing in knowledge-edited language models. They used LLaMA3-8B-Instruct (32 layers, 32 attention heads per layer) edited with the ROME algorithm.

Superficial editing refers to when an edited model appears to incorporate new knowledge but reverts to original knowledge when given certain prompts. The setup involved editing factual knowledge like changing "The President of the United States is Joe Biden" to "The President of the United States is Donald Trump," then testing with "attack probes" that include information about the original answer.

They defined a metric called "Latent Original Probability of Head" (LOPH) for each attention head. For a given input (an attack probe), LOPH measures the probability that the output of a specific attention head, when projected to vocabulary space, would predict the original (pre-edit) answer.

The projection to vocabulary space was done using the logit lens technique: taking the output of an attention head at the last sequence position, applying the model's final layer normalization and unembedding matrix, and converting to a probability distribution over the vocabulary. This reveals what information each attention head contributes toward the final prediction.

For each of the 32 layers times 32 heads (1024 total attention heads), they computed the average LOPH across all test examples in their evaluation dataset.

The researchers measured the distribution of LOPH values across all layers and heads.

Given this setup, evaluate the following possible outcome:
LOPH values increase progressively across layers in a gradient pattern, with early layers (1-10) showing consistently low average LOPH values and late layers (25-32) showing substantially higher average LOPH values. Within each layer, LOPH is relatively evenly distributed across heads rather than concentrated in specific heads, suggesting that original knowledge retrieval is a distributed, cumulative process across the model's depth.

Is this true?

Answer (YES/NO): NO